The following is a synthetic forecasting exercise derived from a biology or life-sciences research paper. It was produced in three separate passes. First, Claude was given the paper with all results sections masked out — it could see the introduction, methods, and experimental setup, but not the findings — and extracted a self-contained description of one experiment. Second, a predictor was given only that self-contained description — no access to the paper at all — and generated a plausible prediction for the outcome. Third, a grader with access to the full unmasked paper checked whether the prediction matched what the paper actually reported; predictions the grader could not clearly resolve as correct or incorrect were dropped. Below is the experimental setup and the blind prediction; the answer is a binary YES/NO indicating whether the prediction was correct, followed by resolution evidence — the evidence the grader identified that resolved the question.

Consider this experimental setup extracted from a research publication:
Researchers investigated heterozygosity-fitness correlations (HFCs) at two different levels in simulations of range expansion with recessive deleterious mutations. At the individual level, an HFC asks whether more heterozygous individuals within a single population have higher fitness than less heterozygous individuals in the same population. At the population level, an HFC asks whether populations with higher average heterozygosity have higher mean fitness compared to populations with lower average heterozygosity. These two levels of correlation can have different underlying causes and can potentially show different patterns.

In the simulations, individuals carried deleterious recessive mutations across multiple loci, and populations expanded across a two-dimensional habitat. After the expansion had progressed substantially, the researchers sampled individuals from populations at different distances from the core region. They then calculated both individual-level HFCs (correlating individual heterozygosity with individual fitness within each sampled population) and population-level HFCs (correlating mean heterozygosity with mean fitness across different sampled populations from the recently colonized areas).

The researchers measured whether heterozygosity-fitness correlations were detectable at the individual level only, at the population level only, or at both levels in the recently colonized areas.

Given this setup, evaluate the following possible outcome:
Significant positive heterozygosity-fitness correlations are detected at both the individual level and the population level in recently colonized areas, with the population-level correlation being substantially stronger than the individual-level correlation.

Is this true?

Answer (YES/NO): YES